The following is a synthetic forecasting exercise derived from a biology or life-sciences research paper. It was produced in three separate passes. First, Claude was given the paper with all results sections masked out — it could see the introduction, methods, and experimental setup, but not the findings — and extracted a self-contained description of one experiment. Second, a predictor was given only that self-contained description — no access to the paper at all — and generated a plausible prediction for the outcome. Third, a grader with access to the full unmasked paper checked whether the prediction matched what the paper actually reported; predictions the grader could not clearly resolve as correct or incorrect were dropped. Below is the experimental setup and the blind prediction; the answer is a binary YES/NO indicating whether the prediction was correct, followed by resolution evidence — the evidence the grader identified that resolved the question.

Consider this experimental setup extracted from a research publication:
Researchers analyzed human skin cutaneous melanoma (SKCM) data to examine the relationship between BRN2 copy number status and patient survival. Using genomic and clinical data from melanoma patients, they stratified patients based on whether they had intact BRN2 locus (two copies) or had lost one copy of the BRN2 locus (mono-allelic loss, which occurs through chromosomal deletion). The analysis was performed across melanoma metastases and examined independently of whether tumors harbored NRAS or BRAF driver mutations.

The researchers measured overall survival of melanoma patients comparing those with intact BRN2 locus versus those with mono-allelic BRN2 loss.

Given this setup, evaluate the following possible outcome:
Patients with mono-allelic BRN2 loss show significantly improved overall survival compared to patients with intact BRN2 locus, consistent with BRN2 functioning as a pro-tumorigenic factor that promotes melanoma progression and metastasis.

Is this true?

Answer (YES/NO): NO